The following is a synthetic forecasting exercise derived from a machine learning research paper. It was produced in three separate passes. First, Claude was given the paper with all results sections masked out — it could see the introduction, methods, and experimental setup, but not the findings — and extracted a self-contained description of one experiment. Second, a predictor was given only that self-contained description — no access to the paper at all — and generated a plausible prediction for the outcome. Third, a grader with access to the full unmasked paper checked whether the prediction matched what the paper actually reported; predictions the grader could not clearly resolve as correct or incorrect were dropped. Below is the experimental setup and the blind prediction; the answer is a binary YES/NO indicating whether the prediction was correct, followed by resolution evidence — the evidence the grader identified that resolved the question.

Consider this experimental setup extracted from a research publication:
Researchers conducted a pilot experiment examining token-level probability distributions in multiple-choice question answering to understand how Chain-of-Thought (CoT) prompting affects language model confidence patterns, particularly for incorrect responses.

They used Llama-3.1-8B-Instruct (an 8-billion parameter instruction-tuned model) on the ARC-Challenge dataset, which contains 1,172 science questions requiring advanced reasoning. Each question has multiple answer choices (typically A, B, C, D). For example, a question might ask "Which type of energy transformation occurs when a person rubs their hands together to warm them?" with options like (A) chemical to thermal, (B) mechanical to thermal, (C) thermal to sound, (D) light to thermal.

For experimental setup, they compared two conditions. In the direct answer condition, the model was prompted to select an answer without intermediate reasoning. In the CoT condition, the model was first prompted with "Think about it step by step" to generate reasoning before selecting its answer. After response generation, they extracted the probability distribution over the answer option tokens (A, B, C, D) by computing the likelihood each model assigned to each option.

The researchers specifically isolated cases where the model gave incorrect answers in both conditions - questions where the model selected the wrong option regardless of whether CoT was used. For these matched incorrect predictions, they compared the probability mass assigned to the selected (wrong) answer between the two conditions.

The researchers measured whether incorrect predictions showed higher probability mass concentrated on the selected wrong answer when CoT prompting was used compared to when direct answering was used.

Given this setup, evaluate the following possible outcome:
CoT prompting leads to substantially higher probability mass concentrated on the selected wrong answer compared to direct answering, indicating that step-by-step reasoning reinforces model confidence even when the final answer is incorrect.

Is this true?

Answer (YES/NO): YES